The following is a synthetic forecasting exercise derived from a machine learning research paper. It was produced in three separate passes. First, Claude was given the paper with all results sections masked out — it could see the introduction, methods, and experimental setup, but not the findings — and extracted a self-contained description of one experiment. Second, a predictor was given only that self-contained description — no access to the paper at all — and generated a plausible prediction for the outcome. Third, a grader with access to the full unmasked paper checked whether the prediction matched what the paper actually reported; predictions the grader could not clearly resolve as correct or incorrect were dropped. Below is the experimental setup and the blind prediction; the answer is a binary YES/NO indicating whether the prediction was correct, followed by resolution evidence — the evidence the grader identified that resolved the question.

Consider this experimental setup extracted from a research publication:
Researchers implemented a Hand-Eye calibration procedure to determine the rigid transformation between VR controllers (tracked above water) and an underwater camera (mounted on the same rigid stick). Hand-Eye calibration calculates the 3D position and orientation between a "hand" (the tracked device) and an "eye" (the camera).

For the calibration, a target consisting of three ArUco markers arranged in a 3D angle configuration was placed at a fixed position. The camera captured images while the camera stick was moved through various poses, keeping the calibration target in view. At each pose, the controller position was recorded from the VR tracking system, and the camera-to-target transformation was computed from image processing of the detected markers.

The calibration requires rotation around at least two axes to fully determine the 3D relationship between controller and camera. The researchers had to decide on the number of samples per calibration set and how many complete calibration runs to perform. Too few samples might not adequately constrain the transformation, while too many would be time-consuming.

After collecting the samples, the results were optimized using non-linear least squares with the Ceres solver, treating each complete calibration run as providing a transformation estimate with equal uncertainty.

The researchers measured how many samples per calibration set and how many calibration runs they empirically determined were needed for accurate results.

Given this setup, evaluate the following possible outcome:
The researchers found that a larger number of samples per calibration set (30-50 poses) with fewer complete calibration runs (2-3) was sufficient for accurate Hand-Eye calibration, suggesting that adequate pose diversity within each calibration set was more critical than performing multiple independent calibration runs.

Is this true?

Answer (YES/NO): NO